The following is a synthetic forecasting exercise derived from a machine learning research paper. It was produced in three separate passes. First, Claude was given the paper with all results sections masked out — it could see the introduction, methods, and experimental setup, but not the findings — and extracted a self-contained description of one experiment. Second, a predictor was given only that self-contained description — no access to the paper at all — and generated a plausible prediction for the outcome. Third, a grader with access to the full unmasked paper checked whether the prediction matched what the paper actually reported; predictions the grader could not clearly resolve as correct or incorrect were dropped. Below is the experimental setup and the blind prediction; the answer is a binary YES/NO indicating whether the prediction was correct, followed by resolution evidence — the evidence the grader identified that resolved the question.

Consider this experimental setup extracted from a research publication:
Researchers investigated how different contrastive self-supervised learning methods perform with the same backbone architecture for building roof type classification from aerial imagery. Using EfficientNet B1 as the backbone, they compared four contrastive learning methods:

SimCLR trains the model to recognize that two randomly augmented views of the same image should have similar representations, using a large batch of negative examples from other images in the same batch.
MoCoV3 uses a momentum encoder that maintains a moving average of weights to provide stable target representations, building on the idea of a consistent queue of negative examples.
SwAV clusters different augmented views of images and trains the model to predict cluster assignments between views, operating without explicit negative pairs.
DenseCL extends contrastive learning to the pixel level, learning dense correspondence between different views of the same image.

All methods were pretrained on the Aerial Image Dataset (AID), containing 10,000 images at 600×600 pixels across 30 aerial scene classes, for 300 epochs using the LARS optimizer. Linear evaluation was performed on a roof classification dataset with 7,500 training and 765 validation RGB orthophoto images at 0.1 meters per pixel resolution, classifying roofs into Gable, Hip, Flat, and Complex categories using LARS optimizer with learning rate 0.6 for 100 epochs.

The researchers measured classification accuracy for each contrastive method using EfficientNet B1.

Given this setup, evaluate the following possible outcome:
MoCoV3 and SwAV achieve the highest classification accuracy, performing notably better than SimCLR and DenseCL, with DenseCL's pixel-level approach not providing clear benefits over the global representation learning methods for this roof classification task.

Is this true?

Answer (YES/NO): NO